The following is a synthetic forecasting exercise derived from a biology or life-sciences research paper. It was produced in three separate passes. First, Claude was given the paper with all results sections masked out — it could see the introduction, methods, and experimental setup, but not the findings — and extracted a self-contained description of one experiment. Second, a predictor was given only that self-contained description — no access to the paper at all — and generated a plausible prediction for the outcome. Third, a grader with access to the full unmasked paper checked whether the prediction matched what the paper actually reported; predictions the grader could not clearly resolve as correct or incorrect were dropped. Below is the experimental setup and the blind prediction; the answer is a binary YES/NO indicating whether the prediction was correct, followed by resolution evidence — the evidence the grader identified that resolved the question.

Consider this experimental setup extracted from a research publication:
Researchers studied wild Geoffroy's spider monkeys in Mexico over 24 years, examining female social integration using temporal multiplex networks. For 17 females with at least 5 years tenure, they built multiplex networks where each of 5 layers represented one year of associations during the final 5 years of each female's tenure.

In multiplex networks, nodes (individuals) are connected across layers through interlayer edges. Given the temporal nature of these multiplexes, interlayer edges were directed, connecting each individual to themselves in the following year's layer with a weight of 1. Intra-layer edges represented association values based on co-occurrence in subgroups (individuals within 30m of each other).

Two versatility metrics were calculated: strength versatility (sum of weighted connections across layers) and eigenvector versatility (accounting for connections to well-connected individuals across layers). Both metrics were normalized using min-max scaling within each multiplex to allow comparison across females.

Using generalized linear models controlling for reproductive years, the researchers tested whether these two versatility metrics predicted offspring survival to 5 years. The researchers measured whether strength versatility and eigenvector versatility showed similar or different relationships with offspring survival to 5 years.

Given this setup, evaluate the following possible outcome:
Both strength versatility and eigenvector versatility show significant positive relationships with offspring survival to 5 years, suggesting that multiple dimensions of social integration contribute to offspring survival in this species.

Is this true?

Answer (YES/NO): YES